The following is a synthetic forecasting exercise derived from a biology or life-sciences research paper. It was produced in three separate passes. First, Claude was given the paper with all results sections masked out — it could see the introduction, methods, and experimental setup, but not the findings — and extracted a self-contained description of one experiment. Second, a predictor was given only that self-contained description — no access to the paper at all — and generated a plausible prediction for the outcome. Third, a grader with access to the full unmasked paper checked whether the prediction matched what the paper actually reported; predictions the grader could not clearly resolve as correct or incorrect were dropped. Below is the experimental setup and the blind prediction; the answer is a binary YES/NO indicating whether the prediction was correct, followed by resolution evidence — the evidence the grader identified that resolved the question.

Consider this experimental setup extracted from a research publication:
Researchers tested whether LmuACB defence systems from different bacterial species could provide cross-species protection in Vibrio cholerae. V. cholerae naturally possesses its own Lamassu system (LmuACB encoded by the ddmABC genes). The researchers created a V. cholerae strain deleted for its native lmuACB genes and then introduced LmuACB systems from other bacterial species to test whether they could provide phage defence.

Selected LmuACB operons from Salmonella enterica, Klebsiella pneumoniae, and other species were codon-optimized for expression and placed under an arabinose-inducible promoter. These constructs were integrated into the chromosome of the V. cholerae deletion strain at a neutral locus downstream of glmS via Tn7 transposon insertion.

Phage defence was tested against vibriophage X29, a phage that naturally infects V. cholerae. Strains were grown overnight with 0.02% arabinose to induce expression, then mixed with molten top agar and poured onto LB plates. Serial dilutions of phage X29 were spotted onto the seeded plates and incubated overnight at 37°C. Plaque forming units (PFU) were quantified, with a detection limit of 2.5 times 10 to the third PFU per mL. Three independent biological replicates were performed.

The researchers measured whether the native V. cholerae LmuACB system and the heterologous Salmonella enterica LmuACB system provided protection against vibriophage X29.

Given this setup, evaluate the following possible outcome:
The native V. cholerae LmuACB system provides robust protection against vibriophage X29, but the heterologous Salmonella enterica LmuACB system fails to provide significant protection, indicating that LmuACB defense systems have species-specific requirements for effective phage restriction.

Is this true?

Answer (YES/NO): NO